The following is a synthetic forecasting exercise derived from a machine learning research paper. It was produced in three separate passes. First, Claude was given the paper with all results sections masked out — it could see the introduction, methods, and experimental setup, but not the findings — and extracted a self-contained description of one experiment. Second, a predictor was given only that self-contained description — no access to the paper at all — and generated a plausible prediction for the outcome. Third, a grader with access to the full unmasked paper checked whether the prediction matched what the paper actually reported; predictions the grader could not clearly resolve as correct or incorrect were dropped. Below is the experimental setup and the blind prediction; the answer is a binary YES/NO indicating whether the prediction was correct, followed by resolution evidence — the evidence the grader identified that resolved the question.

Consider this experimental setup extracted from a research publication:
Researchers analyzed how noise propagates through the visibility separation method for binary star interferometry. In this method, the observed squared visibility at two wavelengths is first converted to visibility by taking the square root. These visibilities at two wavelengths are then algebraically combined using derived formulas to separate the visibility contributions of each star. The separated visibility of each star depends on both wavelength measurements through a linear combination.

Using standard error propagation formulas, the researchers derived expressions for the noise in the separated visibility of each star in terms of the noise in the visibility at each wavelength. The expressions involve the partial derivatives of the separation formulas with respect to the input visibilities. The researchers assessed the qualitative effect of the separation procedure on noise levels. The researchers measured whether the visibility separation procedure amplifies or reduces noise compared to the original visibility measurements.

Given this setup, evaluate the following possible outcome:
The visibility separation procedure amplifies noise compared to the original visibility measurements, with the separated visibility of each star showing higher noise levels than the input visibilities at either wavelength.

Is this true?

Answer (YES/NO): YES